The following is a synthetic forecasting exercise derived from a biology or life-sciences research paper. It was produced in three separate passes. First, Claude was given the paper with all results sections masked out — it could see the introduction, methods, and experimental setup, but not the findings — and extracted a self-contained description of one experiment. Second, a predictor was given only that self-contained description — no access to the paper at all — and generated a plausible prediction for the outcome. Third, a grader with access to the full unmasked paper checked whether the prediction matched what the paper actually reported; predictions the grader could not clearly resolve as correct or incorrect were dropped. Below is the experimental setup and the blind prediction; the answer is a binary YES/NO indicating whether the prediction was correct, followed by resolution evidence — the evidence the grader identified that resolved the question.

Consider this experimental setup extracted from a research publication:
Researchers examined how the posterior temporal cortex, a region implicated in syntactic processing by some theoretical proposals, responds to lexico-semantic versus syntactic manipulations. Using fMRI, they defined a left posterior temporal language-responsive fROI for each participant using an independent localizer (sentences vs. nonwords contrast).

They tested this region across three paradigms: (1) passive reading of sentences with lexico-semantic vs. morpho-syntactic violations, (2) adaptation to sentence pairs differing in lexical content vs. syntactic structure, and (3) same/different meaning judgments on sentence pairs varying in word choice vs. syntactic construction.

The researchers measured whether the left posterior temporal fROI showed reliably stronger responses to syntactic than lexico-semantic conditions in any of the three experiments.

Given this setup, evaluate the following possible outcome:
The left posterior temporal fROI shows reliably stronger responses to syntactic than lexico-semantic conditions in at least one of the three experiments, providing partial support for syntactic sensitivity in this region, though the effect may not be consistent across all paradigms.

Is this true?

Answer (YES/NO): NO